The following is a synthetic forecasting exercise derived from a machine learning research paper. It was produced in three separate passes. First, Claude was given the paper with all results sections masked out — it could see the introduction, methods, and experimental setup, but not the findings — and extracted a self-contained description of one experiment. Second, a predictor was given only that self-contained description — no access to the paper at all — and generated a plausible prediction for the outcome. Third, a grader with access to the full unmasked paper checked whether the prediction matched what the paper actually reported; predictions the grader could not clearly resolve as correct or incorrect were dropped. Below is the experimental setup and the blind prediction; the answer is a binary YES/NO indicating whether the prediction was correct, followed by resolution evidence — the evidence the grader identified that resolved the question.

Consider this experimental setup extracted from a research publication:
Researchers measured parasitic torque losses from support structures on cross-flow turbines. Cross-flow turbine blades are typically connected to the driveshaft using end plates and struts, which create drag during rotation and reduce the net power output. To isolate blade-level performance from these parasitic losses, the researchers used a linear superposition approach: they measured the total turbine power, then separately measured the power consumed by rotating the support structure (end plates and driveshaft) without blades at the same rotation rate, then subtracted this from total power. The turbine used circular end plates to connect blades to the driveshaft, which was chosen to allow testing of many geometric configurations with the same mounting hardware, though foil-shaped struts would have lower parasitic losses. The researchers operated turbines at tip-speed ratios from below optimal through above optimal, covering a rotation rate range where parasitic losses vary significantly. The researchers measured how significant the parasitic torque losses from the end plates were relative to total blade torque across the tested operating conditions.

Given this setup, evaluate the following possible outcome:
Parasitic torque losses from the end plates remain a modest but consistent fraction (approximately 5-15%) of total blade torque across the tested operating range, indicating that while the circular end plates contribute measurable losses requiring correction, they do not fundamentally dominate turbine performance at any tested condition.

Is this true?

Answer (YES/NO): NO